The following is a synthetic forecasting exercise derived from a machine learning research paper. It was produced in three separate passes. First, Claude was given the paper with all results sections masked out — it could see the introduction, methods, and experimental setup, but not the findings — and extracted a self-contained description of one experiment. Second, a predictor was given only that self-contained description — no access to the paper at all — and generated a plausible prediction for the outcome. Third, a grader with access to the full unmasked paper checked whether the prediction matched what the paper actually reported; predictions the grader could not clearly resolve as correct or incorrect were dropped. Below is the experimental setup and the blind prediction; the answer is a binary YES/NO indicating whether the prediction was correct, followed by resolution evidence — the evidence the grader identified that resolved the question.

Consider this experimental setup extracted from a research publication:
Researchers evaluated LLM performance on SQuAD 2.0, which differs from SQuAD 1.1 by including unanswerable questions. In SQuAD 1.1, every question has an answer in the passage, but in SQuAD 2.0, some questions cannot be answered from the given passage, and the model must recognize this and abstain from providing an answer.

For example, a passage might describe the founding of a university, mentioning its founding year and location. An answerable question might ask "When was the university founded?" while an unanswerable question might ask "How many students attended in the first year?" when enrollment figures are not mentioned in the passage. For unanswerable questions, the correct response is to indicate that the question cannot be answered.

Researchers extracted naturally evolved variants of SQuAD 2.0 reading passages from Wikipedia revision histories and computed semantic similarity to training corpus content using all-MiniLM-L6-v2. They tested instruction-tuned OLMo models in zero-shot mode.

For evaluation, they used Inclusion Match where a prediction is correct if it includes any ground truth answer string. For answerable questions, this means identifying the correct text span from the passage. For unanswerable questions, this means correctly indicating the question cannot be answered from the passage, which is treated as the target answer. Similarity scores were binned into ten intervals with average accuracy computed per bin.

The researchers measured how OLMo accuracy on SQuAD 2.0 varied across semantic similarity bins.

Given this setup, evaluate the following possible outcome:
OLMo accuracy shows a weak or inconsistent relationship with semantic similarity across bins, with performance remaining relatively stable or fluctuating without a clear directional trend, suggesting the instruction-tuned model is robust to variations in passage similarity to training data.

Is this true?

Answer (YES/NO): NO